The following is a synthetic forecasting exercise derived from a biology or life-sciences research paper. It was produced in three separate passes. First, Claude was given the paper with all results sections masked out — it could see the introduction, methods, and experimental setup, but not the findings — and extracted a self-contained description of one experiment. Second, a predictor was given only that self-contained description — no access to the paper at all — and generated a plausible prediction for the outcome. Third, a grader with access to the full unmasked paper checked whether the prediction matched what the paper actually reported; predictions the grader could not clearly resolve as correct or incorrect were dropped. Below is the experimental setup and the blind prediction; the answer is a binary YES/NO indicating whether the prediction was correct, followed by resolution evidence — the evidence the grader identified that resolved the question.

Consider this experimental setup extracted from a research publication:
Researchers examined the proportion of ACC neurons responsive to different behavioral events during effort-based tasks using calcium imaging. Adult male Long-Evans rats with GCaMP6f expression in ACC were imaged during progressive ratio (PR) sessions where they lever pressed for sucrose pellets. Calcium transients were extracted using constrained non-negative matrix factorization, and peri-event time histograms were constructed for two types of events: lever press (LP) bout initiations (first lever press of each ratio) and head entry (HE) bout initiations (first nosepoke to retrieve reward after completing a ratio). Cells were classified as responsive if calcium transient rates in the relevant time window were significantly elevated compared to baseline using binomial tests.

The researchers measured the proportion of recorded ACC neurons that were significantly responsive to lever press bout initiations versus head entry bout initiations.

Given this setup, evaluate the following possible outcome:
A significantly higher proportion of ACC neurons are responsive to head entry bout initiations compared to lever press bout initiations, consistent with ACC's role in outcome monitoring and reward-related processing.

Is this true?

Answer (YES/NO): NO